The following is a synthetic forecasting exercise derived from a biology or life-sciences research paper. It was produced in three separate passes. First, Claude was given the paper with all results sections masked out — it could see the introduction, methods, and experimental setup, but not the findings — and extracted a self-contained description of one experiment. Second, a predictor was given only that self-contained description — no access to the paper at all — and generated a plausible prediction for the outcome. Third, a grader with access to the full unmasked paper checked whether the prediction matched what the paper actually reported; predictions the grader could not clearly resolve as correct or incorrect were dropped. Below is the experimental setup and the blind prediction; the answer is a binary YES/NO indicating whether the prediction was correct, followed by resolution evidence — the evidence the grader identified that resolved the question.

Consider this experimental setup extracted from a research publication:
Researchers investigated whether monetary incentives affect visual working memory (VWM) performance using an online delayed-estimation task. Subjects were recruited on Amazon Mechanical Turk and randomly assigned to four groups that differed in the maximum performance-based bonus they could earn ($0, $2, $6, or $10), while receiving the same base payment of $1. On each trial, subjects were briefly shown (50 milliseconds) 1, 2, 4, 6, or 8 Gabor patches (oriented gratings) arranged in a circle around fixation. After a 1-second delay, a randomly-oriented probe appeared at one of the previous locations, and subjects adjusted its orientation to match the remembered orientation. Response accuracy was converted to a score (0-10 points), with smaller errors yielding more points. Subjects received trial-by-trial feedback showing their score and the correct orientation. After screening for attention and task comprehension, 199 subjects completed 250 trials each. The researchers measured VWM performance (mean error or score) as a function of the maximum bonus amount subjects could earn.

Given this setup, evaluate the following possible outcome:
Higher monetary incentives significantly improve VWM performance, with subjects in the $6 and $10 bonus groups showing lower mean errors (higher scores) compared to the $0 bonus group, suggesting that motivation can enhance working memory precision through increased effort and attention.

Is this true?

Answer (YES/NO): NO